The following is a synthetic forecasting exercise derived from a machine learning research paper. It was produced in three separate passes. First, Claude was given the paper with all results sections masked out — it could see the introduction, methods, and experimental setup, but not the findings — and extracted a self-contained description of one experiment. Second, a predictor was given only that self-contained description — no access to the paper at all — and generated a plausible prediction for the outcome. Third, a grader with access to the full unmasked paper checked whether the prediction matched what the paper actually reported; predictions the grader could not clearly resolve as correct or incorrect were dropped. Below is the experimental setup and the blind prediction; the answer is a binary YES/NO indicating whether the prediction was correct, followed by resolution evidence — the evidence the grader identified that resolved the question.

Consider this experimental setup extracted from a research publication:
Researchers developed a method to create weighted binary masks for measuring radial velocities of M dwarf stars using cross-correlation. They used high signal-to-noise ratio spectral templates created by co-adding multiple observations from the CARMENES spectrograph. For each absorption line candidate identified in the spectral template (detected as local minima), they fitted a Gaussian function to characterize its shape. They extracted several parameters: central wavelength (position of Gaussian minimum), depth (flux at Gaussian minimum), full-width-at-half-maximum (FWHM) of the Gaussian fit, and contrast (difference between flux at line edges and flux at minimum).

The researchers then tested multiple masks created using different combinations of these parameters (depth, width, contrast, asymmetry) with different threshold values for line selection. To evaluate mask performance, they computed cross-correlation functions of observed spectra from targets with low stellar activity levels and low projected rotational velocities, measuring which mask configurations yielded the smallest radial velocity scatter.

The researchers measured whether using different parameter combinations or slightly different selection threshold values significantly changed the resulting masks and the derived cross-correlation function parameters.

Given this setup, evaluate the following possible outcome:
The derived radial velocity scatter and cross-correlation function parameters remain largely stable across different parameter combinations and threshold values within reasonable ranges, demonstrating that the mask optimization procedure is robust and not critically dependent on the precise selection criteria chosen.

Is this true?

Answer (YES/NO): YES